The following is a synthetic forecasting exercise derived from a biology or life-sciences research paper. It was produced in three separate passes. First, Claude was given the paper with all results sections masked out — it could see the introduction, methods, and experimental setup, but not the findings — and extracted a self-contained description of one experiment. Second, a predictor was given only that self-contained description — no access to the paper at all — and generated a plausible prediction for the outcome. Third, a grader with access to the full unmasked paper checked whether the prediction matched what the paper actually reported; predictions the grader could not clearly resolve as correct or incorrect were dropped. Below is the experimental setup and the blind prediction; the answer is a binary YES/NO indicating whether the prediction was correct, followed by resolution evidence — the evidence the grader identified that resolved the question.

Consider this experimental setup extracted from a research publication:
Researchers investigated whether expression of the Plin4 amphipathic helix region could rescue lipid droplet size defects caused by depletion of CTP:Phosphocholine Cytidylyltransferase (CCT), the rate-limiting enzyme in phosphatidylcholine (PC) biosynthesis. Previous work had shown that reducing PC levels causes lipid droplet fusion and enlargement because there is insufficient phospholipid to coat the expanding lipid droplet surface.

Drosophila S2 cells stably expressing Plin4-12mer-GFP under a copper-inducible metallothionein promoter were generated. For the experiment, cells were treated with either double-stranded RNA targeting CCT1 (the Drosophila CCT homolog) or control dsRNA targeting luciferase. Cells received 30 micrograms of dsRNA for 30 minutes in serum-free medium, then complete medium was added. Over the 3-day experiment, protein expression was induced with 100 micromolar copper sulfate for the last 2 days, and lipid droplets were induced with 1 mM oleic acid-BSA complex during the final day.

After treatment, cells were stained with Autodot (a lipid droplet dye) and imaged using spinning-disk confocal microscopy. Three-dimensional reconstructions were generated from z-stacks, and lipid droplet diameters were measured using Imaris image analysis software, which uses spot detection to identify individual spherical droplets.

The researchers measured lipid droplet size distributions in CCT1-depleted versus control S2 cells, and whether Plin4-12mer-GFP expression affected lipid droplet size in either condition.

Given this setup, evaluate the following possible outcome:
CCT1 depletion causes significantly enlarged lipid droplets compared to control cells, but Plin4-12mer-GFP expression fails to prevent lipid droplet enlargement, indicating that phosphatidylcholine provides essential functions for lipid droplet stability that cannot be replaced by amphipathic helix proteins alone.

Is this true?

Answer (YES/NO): NO